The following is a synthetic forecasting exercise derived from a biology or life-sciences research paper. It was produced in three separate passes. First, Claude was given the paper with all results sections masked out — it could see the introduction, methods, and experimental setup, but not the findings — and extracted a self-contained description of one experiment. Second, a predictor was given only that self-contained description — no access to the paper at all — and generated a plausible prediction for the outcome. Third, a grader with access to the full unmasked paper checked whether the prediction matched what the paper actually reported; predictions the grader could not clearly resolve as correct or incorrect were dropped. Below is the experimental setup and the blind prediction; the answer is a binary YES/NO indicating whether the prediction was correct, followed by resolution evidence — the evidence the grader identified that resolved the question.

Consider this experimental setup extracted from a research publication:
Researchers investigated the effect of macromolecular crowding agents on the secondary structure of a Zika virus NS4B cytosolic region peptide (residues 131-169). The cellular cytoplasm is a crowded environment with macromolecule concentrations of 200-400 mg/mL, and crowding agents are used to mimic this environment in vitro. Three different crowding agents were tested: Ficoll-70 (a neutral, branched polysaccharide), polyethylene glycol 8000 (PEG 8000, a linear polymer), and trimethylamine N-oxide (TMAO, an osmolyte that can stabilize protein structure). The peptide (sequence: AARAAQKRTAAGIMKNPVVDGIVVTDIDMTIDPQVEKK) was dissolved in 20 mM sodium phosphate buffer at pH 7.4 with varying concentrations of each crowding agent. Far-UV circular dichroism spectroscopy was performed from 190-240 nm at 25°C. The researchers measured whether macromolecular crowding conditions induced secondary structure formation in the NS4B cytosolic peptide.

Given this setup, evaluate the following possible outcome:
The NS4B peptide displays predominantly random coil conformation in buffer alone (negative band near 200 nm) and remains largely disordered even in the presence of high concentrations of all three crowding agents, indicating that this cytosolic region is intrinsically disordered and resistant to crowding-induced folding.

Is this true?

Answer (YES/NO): NO